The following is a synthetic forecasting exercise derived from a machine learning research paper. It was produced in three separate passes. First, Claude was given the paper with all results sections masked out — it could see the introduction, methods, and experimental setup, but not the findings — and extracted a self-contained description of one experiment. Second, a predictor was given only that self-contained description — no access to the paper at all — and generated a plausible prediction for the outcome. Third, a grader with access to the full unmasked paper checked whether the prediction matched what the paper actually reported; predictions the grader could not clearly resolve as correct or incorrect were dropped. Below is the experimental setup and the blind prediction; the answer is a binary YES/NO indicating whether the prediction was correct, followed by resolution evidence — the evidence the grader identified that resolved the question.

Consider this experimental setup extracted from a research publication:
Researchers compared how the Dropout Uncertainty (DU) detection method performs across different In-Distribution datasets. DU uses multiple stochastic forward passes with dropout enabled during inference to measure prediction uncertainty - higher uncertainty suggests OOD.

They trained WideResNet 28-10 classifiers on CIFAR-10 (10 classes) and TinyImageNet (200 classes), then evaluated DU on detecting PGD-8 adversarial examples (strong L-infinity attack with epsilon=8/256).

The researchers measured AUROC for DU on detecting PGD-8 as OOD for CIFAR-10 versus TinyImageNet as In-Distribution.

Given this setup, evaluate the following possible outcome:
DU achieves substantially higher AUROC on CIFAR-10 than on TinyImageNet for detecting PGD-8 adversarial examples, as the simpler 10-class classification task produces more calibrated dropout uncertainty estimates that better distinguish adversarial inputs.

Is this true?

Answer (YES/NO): NO